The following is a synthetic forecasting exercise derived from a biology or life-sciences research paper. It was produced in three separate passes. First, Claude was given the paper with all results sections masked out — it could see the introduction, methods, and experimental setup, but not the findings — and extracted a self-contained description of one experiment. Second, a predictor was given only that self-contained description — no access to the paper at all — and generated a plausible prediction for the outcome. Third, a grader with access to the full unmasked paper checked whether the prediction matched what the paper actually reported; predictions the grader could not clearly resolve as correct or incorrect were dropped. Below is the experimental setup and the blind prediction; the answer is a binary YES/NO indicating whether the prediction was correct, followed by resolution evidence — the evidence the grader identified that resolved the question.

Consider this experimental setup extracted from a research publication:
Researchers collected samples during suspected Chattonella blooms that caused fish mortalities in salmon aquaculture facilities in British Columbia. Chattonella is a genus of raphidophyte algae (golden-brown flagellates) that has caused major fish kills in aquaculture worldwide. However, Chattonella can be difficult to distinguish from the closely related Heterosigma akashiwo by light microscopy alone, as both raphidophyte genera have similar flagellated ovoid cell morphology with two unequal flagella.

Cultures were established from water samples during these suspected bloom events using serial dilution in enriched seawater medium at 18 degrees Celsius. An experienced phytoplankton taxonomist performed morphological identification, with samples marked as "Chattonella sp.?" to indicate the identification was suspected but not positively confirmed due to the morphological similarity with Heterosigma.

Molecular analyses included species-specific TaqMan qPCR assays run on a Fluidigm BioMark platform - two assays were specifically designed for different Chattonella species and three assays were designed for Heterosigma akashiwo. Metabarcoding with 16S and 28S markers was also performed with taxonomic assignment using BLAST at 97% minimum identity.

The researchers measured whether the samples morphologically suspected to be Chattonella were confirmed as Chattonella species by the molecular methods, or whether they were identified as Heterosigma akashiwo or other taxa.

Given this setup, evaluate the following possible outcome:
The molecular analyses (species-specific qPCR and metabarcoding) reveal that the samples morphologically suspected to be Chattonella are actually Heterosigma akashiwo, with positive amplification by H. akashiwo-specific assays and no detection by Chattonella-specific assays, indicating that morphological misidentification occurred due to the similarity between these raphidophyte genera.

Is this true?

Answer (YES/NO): YES